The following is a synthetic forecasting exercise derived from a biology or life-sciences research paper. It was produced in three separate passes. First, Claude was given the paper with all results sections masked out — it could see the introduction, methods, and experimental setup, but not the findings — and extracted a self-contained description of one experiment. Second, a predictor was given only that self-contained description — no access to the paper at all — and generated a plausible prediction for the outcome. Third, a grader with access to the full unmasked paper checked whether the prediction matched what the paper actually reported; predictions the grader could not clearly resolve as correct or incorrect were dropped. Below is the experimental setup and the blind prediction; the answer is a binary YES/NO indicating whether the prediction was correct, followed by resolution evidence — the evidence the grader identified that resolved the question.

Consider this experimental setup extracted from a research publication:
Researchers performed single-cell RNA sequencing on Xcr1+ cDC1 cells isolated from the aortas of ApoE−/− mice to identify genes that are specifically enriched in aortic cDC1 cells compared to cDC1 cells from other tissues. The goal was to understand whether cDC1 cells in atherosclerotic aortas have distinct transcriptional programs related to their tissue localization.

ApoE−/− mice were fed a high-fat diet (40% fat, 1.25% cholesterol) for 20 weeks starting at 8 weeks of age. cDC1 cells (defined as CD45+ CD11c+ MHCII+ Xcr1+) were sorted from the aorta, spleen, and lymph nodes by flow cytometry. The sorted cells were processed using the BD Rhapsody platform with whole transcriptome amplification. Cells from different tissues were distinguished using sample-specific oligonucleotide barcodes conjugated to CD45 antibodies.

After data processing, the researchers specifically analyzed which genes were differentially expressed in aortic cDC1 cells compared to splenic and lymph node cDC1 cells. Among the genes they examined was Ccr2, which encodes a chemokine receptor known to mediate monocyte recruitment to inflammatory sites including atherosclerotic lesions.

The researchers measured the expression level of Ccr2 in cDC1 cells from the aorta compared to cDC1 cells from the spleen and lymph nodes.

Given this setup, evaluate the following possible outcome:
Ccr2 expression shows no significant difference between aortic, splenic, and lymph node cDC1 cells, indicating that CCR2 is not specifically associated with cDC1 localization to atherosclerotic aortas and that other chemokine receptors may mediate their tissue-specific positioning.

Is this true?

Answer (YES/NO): NO